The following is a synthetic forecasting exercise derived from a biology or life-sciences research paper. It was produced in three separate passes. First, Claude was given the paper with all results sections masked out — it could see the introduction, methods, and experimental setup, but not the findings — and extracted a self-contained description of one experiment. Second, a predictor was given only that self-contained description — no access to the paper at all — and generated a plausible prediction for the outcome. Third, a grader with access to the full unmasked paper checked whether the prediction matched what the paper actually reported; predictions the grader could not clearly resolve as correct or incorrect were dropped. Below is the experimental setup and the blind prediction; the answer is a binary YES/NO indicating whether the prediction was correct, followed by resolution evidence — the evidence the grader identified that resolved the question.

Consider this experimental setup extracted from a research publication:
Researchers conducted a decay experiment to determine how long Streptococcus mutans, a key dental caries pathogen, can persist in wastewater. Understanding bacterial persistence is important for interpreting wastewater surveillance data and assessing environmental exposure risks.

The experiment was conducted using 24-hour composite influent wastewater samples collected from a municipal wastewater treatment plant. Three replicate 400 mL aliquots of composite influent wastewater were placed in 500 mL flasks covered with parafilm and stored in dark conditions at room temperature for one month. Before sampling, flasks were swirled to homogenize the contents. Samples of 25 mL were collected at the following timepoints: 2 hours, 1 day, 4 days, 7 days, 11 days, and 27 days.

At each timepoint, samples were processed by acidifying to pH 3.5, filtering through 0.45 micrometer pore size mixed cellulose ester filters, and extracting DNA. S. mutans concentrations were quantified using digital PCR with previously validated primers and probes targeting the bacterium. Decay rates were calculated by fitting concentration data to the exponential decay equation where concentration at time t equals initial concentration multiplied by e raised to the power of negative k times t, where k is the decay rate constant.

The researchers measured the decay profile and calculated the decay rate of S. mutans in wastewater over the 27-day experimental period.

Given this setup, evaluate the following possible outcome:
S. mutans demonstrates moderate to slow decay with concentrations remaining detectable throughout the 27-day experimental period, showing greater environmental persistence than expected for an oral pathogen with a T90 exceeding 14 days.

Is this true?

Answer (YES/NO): NO